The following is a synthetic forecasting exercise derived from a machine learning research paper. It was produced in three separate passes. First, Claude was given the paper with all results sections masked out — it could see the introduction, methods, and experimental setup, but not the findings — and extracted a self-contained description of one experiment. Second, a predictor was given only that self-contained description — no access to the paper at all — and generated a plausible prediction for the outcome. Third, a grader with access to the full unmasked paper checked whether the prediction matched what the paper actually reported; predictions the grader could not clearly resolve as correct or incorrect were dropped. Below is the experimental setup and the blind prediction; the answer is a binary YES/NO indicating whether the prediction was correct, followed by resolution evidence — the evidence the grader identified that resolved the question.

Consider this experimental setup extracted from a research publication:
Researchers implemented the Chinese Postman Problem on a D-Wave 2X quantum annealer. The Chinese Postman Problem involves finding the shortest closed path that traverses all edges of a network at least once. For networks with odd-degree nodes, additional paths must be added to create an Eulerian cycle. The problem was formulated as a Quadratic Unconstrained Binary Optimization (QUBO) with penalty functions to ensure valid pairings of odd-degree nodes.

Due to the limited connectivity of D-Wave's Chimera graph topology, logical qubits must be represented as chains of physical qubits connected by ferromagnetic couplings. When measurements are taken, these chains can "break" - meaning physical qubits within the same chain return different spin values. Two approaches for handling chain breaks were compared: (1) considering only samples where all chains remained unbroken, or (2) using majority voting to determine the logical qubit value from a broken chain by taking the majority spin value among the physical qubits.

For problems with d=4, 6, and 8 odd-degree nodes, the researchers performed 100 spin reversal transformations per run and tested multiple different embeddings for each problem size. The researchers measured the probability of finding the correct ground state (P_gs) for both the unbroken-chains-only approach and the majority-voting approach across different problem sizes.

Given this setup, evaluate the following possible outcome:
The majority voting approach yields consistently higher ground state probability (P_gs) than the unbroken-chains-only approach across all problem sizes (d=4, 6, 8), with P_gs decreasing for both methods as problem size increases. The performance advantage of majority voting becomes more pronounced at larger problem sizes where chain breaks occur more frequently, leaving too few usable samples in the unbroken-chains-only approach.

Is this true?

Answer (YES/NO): NO